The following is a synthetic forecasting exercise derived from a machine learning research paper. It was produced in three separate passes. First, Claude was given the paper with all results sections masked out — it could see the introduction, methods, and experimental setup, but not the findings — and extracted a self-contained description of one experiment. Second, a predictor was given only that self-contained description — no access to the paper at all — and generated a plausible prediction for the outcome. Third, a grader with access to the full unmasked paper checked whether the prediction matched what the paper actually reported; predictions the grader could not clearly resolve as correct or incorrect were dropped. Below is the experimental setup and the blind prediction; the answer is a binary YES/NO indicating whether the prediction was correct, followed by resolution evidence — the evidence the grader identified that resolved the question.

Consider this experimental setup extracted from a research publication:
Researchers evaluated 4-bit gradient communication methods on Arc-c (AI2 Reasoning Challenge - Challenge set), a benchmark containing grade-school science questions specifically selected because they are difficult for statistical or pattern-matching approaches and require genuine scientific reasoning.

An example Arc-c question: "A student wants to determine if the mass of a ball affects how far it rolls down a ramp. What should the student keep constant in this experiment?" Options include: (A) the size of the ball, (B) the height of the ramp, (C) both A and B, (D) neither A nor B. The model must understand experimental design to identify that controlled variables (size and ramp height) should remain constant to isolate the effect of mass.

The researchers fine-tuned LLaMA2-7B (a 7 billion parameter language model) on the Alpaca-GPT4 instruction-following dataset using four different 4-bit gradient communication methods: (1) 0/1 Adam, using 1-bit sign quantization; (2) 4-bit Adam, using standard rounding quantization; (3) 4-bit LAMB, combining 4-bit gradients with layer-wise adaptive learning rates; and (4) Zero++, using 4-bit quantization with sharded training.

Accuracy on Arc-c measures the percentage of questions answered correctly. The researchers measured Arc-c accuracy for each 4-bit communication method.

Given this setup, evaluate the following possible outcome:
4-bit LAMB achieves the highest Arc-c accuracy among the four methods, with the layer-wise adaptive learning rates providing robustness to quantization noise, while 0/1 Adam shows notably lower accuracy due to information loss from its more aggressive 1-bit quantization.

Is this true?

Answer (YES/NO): NO